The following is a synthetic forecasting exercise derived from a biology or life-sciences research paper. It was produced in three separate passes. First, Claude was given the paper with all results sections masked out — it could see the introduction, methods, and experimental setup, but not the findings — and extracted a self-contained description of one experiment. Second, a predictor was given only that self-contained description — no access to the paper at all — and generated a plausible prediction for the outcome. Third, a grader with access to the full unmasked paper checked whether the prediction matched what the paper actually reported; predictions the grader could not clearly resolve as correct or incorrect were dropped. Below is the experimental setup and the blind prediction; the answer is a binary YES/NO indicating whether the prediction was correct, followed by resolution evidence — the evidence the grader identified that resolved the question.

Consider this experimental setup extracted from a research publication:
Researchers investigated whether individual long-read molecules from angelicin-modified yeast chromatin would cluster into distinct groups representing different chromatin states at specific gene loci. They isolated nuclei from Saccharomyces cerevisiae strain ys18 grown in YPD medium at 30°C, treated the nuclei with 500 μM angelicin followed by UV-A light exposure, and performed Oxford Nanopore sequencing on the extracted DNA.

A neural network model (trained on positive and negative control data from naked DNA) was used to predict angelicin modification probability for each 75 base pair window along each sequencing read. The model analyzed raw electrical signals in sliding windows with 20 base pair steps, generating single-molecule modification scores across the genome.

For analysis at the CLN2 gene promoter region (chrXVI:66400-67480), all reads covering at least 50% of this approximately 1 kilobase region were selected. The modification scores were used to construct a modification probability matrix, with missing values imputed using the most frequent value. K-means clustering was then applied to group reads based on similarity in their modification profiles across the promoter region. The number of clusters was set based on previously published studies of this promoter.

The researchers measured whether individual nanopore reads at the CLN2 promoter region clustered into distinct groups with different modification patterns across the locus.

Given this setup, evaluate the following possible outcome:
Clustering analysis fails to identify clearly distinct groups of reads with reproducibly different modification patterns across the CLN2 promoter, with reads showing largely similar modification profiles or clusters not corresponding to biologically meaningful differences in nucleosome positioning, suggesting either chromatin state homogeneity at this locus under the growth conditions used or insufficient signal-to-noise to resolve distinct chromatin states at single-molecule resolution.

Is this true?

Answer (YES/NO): NO